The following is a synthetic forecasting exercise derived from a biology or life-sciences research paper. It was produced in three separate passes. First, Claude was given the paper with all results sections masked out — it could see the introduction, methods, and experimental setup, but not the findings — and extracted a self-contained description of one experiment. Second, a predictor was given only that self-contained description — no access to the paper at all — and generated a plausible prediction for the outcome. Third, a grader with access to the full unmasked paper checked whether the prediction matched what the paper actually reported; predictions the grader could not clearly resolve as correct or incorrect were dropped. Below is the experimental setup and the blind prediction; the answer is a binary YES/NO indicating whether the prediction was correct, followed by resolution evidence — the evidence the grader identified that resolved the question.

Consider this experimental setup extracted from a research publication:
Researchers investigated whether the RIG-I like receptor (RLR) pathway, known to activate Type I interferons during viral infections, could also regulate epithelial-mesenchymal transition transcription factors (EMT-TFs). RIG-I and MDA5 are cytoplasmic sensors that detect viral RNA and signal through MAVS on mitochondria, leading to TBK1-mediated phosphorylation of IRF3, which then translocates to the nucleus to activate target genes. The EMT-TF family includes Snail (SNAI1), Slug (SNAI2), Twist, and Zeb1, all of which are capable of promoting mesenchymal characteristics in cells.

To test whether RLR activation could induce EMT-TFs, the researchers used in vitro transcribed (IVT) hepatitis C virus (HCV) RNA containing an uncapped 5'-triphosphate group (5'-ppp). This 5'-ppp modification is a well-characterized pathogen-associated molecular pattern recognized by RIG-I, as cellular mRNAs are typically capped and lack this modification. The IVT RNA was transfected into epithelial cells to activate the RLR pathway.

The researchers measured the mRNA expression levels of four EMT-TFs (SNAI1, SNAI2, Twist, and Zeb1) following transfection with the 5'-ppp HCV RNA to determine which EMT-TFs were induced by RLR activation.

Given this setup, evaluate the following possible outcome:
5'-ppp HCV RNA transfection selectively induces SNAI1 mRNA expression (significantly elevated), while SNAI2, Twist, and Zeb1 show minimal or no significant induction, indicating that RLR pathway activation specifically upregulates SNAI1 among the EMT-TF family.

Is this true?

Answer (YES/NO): NO